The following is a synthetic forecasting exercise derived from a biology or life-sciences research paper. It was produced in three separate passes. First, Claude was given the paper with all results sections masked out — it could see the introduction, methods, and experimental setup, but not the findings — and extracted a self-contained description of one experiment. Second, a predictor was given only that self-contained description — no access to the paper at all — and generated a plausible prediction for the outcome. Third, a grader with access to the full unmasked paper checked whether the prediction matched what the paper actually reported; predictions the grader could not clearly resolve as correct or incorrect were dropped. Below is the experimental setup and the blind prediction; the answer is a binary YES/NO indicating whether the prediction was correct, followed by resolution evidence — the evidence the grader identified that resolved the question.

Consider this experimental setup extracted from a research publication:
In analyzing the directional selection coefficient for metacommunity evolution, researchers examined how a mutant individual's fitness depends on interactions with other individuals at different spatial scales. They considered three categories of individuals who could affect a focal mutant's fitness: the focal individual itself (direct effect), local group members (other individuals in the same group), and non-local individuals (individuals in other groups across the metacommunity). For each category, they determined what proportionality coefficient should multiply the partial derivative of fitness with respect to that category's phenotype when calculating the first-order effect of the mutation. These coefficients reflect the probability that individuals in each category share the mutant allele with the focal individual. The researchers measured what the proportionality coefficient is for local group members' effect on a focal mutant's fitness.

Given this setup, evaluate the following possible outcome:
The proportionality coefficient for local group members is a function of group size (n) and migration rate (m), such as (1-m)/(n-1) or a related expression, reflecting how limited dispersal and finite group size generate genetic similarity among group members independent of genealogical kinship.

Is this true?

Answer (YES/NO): NO